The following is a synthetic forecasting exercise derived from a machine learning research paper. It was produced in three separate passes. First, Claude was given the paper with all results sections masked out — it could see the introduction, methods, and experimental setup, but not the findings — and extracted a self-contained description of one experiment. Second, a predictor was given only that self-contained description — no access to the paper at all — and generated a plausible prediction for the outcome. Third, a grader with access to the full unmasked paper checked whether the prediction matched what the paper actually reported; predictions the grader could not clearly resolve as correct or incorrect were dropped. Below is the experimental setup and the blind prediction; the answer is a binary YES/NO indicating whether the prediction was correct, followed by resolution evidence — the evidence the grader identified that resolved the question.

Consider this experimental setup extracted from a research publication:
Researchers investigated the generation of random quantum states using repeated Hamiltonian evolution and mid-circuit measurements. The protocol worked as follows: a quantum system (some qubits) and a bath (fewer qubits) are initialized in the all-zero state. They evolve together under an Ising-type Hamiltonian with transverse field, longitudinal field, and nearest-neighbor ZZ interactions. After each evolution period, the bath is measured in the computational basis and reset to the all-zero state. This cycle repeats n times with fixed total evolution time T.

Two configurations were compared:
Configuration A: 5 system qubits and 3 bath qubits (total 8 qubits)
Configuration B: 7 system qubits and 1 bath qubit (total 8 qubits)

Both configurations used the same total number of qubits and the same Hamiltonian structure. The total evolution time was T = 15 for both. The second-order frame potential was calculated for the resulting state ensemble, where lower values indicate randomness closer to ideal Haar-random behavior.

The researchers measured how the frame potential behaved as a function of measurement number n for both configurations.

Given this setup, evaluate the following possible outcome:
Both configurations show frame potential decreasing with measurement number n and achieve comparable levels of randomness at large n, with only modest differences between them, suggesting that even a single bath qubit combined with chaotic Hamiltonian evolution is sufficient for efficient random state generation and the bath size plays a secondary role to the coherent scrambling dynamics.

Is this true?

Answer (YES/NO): NO